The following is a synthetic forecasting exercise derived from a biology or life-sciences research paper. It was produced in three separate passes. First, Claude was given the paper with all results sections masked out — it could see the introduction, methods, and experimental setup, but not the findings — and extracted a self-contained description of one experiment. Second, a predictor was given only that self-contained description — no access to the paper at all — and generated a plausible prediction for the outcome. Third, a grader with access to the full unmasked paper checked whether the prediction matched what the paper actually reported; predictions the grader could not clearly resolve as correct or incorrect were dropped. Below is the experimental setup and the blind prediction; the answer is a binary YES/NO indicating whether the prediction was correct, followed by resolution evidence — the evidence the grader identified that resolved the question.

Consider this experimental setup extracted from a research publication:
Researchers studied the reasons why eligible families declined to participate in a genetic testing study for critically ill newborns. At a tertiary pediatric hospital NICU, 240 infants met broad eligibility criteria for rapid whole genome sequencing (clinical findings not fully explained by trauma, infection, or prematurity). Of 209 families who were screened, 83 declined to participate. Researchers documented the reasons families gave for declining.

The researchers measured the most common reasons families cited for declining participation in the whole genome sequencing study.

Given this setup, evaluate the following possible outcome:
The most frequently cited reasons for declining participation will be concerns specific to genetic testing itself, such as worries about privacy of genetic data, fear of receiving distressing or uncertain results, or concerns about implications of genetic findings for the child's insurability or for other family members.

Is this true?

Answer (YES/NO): NO